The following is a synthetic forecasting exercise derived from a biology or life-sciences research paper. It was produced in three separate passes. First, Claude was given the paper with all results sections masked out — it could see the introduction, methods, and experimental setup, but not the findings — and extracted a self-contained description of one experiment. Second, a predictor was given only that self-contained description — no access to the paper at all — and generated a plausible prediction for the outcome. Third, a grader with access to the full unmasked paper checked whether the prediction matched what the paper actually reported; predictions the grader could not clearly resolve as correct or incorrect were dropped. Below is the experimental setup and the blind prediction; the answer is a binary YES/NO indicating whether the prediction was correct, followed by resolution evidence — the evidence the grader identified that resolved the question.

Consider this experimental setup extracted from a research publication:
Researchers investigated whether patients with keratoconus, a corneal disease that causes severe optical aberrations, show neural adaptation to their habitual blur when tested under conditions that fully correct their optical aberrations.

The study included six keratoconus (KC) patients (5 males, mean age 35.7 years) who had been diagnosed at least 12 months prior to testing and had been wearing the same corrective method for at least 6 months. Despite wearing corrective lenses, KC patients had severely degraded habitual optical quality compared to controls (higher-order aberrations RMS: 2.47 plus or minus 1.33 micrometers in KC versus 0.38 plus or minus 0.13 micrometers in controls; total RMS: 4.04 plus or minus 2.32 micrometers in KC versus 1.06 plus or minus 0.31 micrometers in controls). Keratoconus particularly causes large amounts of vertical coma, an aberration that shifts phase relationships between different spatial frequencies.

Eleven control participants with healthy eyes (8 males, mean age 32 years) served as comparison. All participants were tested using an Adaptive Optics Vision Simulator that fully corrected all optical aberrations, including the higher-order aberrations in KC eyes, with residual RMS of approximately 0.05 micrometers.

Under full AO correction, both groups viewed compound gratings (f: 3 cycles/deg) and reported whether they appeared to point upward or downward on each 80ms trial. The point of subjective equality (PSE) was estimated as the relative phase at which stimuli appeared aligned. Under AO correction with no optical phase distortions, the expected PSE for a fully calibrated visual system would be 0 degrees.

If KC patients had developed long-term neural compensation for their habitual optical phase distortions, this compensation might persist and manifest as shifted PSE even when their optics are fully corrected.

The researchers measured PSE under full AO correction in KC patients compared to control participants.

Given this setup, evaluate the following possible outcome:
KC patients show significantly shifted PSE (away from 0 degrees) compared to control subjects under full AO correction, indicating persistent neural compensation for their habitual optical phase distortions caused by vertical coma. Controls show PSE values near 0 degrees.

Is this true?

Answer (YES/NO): YES